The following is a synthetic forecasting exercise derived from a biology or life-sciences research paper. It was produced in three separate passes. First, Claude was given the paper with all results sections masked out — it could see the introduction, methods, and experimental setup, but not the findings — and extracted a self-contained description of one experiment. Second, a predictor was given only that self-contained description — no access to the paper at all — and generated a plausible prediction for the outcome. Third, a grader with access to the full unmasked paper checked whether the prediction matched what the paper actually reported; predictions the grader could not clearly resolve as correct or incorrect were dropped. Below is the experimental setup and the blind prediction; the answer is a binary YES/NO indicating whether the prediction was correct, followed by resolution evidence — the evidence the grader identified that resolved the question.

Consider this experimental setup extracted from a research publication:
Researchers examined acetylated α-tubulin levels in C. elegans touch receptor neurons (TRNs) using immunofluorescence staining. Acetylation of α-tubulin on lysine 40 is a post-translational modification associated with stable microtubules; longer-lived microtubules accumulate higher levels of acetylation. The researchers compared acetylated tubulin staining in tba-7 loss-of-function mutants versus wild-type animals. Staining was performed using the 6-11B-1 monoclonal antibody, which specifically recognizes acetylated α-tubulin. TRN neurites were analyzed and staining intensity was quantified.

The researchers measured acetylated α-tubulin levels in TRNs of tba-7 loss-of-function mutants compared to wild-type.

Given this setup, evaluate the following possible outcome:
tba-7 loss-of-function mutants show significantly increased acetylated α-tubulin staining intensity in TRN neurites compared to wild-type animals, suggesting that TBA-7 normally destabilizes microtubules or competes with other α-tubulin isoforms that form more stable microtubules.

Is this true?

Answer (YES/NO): NO